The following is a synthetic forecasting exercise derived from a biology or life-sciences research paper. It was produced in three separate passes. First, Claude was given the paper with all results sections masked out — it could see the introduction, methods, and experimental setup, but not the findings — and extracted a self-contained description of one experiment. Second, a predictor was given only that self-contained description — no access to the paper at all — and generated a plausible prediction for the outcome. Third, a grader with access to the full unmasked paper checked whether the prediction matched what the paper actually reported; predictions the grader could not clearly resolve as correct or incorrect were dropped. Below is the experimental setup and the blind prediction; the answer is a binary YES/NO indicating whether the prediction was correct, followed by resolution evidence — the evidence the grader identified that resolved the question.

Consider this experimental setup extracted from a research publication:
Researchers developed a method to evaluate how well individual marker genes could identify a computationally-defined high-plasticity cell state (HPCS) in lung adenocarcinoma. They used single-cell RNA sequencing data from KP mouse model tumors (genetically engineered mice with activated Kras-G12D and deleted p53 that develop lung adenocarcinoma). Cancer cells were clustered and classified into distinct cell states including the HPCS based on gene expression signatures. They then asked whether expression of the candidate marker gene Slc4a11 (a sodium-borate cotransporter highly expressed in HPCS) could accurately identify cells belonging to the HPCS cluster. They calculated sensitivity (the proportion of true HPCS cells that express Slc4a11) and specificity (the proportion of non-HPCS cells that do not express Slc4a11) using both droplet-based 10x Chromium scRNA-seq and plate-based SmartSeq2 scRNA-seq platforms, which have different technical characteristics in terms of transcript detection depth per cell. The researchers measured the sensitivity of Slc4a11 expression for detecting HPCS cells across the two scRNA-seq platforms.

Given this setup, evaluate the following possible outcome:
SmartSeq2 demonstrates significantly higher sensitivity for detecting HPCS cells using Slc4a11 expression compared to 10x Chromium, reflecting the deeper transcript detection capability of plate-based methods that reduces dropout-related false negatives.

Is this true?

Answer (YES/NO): YES